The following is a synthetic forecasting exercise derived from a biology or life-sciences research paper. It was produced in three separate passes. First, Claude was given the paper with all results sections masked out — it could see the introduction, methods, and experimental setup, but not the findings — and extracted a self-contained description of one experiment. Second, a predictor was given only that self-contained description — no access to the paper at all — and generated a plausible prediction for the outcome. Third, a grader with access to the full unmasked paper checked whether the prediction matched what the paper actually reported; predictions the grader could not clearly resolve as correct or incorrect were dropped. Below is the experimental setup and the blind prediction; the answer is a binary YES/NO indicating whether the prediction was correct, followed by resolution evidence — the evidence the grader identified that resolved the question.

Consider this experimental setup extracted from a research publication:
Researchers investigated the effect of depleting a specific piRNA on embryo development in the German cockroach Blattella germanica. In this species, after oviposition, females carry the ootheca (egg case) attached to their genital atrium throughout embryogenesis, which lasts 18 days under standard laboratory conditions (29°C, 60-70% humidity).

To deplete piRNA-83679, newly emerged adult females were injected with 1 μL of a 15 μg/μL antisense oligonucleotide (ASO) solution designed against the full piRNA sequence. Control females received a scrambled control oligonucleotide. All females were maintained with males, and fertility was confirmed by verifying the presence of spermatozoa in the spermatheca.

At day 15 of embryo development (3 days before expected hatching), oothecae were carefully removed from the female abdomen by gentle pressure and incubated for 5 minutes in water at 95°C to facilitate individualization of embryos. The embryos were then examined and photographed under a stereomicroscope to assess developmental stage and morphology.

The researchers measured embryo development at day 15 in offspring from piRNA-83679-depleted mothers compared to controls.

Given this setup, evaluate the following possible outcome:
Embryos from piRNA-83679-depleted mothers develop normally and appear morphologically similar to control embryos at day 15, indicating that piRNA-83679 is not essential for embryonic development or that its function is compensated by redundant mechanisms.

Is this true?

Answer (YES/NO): NO